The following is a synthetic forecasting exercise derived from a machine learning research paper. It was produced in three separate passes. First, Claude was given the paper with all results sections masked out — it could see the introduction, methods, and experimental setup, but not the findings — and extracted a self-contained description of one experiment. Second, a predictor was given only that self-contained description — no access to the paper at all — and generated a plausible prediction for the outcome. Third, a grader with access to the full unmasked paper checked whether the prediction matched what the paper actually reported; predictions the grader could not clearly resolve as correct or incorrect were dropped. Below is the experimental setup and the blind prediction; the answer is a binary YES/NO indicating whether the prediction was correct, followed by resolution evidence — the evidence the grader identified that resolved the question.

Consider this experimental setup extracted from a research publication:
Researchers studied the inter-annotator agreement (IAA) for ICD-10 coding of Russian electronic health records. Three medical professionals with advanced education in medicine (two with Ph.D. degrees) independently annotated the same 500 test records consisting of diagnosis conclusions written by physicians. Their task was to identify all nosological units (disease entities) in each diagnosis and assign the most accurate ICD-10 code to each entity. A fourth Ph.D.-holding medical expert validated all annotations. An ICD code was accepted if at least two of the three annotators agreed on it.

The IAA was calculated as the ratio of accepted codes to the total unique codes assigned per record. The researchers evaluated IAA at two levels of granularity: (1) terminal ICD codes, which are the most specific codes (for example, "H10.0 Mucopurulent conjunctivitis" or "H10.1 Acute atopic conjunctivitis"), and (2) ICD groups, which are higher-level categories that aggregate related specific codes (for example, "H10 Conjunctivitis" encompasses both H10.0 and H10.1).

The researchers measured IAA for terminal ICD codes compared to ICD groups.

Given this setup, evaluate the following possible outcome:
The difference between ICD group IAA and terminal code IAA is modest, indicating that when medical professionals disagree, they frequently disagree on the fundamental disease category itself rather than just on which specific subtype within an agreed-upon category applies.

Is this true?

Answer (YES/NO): NO